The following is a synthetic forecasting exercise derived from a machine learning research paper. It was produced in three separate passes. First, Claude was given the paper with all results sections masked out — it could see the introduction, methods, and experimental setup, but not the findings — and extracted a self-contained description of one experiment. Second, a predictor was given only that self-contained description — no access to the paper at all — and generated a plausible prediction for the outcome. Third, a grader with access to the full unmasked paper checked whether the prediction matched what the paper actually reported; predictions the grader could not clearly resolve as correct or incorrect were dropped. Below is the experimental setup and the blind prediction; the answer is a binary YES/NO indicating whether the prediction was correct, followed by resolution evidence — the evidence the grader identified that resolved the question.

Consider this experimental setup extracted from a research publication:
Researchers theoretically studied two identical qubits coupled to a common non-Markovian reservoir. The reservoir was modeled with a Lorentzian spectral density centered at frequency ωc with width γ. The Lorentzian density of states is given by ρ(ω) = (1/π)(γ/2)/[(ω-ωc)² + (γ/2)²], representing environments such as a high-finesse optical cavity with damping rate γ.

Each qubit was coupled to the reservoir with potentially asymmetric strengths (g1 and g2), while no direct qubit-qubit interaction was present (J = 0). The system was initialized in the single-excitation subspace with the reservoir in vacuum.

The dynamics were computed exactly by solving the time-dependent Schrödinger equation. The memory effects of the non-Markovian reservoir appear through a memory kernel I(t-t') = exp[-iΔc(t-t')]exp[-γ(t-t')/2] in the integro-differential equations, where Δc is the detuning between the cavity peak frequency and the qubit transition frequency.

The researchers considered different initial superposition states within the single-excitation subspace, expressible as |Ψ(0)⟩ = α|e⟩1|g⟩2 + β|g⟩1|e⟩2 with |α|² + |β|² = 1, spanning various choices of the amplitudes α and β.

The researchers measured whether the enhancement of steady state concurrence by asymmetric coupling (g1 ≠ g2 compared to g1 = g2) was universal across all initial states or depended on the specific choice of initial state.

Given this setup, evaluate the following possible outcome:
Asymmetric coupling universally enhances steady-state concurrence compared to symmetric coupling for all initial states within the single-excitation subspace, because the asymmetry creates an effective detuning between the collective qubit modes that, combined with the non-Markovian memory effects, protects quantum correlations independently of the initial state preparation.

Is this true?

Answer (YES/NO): NO